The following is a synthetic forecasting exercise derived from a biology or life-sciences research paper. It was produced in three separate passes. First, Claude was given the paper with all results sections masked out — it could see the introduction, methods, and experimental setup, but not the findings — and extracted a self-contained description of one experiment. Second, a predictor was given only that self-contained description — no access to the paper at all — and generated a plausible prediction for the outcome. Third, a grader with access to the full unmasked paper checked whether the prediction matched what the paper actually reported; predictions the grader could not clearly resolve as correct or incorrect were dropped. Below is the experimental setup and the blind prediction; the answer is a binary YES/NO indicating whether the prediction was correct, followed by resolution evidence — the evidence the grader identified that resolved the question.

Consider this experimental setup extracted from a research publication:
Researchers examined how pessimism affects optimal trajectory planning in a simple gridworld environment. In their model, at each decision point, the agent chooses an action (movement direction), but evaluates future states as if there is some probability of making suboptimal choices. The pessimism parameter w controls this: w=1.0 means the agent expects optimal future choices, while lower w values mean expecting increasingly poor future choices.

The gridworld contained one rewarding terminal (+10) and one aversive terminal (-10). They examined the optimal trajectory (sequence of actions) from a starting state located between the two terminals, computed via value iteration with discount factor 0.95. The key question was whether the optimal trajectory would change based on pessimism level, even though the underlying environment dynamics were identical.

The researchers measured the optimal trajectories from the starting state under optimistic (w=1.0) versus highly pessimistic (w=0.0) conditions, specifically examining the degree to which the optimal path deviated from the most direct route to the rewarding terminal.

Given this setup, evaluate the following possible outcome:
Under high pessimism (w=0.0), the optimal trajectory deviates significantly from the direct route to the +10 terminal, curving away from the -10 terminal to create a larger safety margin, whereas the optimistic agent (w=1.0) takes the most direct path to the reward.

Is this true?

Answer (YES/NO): YES